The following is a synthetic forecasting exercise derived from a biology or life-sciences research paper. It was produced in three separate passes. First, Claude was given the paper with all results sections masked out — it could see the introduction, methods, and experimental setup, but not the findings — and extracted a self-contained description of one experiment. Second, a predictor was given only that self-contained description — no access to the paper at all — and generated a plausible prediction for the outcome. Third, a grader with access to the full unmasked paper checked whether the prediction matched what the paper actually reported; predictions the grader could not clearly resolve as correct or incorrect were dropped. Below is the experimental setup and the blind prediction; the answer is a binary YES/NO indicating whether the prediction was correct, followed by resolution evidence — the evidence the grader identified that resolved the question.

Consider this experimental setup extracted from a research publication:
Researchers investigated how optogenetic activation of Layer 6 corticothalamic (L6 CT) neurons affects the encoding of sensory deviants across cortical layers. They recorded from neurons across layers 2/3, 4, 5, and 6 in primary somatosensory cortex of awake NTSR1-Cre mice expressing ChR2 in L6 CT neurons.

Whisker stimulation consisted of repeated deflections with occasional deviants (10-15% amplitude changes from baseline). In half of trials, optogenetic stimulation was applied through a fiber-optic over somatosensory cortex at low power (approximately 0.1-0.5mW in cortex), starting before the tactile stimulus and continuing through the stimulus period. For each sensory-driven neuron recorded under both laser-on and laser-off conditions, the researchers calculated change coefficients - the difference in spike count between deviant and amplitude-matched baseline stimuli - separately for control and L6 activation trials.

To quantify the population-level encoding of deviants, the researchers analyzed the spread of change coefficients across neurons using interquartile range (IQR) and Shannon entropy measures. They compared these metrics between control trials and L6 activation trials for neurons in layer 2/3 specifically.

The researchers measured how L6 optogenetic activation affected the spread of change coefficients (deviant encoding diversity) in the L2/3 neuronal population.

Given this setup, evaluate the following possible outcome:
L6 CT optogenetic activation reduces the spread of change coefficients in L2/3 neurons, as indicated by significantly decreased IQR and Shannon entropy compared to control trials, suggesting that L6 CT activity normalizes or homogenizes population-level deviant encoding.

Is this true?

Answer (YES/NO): YES